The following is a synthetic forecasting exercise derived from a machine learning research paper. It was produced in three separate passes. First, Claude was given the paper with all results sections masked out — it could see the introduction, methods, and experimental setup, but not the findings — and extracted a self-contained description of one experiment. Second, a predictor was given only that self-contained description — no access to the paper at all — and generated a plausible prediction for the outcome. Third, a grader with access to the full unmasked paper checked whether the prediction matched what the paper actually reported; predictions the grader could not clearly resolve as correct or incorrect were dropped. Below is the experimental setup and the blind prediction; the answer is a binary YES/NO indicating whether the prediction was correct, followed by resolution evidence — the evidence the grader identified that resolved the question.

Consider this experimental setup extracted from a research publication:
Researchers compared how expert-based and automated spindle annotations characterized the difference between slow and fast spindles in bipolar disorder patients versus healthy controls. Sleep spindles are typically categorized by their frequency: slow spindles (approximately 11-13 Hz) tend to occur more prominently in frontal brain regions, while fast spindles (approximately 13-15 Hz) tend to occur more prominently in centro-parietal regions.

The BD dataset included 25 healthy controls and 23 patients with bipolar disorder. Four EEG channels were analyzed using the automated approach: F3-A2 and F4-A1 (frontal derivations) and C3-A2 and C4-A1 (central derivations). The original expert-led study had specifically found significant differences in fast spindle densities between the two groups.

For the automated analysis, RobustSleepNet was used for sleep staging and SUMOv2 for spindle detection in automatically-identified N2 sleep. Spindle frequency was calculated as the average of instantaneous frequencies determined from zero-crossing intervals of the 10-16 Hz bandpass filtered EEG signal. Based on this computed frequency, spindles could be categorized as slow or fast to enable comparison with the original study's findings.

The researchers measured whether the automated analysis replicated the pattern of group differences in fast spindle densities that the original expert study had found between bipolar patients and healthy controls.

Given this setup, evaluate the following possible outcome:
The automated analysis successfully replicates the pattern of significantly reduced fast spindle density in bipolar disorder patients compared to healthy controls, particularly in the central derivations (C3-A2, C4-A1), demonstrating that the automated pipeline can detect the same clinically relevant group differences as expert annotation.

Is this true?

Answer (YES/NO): NO